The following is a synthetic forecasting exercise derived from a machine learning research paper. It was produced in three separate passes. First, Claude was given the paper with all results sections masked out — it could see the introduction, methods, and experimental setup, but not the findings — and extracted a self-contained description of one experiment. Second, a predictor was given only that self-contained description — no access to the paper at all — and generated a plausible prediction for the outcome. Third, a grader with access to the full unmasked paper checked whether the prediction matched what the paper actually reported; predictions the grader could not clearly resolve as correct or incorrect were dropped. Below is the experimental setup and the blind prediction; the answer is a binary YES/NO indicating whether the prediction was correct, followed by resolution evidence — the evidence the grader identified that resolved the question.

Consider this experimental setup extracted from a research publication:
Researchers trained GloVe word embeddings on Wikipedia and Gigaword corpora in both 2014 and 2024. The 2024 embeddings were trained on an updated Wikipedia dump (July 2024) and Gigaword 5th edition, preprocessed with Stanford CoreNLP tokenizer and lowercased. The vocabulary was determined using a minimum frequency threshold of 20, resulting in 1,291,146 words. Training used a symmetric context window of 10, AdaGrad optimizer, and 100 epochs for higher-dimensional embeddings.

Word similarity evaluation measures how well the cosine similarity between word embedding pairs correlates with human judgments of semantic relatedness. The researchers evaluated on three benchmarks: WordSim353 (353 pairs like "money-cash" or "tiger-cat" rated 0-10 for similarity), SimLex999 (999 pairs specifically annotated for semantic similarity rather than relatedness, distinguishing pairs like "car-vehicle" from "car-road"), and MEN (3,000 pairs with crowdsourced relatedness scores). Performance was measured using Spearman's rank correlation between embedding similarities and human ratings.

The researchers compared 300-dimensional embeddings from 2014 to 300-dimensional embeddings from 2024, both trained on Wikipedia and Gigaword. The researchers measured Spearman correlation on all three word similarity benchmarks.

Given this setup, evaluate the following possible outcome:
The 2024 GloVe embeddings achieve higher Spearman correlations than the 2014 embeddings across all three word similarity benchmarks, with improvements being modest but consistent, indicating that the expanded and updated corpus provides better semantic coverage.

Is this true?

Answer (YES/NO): NO